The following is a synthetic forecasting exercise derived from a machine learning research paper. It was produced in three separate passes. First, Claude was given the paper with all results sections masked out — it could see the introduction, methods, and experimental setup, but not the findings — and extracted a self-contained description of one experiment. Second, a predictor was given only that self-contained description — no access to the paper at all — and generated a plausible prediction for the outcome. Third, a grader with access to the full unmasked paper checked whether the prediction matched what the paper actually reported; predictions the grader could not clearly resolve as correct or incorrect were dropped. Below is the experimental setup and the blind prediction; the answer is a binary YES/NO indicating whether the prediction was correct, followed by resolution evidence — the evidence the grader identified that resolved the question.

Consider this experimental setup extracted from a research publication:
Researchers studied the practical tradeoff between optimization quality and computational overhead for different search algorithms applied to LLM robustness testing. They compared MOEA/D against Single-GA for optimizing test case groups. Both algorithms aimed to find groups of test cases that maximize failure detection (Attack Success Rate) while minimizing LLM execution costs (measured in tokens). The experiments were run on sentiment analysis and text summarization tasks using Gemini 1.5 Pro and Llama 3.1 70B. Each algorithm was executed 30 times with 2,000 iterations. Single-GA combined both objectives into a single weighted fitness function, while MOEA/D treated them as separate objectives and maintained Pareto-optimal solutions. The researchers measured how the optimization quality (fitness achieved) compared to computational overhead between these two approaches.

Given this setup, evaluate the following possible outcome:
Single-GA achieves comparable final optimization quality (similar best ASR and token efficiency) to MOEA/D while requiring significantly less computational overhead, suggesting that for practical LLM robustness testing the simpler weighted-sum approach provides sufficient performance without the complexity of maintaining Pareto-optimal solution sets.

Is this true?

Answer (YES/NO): NO